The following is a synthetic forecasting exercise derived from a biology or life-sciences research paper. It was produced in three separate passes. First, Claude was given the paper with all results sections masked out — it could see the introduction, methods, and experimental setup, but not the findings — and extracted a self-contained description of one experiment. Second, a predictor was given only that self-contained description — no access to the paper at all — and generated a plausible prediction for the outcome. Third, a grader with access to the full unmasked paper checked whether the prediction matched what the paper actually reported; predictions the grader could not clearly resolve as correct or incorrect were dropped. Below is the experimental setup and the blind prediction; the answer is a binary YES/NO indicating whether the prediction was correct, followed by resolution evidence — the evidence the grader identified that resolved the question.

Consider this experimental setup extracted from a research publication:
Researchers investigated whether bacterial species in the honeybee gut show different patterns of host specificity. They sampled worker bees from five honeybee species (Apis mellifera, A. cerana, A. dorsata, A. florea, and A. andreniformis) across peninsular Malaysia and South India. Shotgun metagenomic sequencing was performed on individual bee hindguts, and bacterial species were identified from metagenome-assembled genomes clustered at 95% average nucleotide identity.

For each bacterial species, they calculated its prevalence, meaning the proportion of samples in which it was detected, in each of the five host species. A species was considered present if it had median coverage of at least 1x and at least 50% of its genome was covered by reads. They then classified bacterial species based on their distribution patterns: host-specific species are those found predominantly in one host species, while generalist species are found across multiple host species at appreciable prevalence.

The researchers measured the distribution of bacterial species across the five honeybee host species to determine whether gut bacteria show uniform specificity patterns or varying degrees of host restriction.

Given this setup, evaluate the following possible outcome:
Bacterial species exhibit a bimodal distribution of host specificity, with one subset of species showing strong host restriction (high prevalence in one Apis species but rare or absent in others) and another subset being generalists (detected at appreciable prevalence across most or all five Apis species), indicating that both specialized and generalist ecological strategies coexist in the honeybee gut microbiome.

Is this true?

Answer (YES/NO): NO